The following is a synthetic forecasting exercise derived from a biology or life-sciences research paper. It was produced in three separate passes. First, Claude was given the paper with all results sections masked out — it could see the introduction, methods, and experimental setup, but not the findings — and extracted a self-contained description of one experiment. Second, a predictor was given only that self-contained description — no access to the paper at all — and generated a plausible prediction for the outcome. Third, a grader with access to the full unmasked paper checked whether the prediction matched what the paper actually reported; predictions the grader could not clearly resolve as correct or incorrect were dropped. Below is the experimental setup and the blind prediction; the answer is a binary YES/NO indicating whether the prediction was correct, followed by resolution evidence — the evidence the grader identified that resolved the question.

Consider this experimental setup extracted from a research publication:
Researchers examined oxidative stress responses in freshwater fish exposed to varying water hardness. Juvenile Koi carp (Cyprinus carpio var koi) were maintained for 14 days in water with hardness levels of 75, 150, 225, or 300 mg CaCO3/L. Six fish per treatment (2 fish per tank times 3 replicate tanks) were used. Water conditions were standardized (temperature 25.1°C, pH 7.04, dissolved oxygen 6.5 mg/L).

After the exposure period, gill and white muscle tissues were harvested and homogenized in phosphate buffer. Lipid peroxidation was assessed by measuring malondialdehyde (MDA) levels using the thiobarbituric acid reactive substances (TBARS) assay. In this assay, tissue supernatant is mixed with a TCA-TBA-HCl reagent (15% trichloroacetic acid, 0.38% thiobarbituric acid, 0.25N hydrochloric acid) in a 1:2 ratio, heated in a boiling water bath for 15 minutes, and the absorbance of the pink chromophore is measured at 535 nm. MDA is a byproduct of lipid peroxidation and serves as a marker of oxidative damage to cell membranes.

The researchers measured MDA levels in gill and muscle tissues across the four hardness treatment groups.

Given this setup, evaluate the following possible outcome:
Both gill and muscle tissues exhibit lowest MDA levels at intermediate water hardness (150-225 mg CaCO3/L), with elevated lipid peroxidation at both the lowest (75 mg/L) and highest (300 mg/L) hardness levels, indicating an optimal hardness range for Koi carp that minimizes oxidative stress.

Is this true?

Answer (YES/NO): NO